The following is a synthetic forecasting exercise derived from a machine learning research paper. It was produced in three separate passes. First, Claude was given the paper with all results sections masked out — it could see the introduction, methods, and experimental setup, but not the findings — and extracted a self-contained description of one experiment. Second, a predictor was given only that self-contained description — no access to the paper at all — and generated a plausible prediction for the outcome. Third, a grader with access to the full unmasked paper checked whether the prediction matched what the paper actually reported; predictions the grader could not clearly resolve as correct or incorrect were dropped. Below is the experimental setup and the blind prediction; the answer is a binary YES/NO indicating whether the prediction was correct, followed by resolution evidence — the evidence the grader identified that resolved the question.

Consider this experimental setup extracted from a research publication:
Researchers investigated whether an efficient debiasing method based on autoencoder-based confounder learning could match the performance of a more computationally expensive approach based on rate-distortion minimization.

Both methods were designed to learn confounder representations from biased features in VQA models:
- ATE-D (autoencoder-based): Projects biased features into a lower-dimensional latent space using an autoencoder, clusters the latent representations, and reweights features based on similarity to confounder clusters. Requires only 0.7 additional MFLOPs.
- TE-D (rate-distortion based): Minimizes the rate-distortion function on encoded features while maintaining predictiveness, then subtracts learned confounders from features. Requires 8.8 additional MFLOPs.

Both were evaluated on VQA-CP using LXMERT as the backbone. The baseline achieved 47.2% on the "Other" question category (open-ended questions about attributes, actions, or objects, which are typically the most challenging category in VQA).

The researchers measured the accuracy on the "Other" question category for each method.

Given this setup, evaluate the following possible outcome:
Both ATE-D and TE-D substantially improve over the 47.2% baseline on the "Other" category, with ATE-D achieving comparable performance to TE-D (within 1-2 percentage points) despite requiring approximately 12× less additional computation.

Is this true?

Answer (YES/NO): NO